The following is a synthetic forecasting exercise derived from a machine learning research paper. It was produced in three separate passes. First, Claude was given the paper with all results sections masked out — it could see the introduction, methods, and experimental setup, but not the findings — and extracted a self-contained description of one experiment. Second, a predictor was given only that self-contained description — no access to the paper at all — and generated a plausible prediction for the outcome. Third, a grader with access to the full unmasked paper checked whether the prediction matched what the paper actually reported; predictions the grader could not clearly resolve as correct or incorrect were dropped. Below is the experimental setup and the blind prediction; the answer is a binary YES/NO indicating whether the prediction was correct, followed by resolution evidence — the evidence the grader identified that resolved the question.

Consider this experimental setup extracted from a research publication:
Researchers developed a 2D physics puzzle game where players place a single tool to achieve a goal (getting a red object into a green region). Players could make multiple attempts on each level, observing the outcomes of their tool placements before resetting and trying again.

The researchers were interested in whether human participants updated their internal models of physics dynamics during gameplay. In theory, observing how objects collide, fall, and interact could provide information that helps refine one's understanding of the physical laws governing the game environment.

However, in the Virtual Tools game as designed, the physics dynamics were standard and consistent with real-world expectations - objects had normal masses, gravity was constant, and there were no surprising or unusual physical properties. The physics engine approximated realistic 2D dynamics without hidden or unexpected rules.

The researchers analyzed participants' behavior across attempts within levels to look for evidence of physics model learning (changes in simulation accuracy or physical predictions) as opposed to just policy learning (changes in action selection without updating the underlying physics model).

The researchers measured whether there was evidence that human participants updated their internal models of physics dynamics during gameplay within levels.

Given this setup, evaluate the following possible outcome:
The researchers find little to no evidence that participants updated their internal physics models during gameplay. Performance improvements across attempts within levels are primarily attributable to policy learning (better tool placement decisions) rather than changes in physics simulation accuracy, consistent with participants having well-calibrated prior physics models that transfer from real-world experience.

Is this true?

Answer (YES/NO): YES